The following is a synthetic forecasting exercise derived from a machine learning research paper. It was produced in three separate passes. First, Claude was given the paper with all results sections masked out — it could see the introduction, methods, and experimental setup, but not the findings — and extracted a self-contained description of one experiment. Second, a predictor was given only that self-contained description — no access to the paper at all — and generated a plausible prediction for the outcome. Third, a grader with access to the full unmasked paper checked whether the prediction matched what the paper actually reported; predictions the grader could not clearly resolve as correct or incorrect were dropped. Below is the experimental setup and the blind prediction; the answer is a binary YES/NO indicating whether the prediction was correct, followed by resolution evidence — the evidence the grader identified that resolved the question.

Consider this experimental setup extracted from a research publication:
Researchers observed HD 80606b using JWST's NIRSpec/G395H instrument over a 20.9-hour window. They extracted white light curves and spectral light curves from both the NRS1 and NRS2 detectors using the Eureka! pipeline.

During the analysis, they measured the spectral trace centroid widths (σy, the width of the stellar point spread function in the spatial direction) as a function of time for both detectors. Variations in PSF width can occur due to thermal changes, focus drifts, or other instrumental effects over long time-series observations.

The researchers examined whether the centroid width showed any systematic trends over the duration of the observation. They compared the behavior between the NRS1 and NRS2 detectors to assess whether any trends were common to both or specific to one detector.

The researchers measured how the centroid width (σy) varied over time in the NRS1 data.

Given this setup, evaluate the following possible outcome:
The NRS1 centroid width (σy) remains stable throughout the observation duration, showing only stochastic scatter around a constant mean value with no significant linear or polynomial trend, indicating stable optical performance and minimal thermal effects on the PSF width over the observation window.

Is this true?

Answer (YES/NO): NO